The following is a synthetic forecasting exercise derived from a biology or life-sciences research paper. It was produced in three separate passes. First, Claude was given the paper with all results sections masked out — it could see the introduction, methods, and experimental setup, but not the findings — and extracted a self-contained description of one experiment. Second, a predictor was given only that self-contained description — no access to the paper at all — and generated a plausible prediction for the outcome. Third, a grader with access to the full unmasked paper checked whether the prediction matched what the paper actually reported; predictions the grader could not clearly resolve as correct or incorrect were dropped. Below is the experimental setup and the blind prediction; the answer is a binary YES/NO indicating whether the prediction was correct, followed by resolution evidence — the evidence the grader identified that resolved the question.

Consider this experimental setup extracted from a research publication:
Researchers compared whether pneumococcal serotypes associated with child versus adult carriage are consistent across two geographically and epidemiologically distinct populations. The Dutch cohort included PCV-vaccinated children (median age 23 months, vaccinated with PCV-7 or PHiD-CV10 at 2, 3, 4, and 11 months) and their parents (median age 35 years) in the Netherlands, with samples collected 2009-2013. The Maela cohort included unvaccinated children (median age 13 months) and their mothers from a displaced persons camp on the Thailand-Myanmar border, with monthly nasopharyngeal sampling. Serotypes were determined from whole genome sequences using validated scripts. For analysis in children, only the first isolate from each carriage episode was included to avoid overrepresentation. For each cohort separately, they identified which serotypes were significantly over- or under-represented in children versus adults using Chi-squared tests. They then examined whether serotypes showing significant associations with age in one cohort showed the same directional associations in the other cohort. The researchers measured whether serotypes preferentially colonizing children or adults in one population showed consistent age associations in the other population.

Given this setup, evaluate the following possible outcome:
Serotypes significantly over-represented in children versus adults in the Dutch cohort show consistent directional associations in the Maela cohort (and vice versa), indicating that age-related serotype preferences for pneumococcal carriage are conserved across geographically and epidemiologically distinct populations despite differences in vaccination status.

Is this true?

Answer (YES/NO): NO